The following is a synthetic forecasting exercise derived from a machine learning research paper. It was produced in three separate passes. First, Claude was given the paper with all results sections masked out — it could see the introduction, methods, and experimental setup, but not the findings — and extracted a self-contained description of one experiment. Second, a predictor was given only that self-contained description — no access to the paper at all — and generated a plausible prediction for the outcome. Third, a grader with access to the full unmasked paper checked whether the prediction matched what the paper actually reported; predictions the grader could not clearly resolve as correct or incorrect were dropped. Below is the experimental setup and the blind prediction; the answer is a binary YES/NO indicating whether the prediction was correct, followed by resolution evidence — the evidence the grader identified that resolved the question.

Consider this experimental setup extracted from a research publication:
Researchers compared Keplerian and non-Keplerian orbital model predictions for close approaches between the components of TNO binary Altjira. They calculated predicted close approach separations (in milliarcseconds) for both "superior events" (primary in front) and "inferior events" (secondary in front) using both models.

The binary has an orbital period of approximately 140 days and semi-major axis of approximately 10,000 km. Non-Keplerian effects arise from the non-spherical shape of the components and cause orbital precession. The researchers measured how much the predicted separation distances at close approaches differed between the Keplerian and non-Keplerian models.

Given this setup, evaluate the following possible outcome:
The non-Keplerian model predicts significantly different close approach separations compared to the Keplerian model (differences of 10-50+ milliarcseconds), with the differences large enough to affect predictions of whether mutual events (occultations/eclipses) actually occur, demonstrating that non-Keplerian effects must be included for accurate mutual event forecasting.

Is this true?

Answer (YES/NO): NO